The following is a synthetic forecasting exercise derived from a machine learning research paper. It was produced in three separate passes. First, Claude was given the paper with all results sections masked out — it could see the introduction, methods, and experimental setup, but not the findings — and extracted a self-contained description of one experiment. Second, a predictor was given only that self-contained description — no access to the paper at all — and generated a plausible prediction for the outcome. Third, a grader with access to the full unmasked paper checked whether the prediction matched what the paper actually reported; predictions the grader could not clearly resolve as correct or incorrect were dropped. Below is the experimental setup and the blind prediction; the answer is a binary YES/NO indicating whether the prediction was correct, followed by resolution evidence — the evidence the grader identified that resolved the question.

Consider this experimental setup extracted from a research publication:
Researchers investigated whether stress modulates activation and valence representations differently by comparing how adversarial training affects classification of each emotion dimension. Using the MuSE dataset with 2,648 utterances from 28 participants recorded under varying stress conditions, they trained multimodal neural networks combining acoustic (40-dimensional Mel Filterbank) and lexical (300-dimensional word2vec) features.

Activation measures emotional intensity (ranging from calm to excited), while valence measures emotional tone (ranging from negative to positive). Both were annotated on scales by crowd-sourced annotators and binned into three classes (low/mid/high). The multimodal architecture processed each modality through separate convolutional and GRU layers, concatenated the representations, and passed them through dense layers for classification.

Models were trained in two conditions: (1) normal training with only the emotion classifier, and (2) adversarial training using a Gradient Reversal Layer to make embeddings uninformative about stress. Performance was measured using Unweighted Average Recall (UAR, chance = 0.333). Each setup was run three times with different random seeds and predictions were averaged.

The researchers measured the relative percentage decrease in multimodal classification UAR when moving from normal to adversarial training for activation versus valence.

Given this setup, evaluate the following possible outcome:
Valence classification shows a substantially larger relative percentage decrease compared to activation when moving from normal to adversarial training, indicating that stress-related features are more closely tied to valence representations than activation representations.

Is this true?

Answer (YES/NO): NO